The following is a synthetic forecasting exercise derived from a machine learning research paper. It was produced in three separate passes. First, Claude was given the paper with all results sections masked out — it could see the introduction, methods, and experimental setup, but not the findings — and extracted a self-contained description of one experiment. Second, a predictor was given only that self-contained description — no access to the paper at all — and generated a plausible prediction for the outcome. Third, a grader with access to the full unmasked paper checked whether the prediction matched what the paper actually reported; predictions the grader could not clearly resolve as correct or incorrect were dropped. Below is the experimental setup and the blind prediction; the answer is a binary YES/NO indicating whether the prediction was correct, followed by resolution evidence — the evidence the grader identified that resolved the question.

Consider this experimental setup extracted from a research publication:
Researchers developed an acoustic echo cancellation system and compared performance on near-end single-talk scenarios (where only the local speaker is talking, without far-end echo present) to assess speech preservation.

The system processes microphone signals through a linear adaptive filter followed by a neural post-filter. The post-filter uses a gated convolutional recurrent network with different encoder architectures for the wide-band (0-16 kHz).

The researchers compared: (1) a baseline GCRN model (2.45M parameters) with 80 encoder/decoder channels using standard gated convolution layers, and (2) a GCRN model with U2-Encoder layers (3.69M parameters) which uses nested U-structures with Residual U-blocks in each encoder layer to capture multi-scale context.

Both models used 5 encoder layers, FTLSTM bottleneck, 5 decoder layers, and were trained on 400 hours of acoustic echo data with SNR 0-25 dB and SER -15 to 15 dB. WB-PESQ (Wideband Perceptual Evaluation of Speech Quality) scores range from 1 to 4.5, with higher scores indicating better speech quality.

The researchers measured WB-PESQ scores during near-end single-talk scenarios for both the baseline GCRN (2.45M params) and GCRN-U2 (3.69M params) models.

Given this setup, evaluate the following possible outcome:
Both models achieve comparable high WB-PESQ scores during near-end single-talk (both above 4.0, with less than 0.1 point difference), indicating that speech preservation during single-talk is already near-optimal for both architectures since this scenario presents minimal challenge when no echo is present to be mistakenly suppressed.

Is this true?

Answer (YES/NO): NO